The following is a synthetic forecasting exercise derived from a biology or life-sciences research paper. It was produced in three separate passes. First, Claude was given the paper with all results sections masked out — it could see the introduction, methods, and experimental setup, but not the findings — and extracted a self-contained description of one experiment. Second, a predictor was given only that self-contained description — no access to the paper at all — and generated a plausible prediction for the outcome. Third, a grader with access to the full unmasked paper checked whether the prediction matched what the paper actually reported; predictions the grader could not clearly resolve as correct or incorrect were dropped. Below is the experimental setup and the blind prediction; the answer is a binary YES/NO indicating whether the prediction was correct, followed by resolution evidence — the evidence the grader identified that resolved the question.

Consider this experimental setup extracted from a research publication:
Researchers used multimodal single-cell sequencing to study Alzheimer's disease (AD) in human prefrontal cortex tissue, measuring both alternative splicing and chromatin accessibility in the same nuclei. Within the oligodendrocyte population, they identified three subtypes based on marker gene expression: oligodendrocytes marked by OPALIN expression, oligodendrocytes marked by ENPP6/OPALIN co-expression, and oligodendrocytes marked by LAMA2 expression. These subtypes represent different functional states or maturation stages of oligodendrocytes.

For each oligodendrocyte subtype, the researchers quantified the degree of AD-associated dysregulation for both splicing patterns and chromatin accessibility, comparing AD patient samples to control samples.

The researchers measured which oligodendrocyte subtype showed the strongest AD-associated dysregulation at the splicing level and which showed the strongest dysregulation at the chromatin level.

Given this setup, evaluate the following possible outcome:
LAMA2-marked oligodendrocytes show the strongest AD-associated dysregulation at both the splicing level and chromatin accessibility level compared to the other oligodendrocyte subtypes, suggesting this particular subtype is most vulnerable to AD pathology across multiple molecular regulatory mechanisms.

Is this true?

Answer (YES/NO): NO